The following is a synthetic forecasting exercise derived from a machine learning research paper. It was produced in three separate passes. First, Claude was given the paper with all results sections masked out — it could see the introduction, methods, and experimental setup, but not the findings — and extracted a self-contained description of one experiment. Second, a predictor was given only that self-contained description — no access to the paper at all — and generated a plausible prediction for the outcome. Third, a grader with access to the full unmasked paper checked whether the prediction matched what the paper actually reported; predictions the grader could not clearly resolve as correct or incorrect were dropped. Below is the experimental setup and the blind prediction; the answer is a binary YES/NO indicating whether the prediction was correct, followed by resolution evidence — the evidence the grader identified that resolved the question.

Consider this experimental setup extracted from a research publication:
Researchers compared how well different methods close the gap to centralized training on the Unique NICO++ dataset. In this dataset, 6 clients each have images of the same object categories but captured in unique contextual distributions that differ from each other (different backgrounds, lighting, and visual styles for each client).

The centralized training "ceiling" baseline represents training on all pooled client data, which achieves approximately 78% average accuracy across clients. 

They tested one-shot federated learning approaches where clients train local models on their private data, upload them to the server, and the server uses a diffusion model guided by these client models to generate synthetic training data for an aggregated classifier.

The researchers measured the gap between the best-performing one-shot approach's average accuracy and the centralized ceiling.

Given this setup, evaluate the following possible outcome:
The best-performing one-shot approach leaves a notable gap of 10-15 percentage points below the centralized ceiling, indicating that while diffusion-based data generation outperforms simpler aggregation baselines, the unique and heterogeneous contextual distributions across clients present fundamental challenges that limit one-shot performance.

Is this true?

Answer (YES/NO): NO